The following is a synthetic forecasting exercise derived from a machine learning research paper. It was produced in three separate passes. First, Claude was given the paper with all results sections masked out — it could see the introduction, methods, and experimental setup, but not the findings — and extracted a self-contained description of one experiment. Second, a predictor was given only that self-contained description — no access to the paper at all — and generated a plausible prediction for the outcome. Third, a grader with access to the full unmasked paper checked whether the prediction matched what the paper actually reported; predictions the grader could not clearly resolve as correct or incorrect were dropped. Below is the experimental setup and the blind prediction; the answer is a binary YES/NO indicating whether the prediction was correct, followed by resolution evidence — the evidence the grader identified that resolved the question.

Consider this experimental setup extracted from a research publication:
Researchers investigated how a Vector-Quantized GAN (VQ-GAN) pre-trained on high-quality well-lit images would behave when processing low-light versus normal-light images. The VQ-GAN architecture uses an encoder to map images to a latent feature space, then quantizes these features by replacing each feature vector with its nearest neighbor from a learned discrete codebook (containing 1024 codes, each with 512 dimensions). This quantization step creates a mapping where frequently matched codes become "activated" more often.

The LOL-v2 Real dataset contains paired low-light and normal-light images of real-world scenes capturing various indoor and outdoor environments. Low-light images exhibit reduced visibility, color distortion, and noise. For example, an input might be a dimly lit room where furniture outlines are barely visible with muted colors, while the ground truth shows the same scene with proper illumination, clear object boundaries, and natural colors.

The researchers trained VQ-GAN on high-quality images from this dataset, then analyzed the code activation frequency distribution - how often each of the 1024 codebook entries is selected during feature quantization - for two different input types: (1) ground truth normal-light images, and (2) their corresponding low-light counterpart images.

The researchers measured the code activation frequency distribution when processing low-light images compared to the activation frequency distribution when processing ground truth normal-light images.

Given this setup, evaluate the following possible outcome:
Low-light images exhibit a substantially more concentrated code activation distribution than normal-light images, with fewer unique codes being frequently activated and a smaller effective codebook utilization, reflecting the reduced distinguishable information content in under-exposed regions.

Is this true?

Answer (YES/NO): YES